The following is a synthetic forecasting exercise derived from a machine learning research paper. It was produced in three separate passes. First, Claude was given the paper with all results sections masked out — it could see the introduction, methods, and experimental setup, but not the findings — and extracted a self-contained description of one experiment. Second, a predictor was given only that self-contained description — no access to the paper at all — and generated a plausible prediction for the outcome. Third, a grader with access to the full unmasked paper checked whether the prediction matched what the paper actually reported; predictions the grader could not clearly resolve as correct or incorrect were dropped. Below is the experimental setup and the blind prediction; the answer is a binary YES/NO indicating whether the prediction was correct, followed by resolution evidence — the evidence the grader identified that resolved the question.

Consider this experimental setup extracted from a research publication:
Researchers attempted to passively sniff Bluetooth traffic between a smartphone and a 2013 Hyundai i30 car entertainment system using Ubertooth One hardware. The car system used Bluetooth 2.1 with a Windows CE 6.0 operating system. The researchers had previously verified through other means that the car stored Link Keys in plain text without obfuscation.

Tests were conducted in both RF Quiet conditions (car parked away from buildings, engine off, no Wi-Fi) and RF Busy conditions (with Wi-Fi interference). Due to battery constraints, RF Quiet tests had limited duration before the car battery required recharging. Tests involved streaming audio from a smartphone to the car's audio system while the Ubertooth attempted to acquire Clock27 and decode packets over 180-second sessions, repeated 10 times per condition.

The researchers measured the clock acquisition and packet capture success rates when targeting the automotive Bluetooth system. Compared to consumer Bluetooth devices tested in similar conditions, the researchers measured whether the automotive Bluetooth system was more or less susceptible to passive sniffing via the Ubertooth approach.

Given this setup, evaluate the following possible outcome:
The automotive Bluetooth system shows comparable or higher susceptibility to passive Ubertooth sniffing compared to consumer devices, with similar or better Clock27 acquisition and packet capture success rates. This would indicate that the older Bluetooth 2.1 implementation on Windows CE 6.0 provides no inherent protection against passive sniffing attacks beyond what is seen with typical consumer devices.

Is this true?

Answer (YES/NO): NO